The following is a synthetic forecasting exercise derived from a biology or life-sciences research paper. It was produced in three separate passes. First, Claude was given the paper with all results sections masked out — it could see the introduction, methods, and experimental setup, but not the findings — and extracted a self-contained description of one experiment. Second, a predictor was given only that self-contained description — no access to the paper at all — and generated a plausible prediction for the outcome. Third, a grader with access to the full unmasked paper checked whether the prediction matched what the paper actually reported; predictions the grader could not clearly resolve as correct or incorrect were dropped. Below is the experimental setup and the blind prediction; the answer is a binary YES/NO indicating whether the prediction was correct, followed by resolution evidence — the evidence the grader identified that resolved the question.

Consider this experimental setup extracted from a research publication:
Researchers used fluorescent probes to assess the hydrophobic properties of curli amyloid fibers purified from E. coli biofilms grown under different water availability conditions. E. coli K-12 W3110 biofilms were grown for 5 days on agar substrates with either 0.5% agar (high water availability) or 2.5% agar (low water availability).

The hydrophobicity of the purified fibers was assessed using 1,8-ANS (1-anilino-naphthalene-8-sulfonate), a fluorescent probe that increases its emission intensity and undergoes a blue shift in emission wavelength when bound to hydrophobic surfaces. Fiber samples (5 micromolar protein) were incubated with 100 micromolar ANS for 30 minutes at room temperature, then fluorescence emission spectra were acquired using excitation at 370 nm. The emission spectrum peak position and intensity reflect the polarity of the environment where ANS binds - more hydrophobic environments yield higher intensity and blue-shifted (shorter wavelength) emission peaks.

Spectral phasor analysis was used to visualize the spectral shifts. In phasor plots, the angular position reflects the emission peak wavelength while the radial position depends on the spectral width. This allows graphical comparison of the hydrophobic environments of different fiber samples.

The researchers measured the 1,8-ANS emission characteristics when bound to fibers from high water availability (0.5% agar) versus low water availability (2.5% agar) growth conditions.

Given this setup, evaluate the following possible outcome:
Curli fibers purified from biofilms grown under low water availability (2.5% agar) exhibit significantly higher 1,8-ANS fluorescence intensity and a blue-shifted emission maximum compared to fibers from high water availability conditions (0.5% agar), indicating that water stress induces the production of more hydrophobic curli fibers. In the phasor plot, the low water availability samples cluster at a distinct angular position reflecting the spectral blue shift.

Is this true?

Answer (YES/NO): NO